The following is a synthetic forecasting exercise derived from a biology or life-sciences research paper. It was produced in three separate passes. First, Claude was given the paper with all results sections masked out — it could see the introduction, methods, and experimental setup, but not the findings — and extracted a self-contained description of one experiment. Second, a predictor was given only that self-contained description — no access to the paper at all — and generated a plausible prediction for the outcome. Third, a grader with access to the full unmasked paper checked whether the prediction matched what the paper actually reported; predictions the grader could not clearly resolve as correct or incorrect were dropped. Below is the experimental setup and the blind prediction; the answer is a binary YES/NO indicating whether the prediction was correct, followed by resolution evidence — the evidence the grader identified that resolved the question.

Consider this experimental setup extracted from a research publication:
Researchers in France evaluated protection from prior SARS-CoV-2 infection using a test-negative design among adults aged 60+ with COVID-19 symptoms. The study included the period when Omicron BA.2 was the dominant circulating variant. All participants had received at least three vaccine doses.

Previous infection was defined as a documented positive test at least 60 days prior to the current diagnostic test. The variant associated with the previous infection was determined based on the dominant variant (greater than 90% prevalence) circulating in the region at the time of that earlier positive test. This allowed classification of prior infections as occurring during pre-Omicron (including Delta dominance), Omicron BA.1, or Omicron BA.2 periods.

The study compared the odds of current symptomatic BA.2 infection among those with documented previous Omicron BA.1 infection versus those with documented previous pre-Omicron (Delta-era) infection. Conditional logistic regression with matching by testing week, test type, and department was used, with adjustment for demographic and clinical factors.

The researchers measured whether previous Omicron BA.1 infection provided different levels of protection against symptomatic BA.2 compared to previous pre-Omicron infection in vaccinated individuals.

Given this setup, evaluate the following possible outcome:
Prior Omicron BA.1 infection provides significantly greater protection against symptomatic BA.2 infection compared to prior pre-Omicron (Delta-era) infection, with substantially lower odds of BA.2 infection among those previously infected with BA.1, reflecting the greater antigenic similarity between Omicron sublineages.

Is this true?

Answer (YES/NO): YES